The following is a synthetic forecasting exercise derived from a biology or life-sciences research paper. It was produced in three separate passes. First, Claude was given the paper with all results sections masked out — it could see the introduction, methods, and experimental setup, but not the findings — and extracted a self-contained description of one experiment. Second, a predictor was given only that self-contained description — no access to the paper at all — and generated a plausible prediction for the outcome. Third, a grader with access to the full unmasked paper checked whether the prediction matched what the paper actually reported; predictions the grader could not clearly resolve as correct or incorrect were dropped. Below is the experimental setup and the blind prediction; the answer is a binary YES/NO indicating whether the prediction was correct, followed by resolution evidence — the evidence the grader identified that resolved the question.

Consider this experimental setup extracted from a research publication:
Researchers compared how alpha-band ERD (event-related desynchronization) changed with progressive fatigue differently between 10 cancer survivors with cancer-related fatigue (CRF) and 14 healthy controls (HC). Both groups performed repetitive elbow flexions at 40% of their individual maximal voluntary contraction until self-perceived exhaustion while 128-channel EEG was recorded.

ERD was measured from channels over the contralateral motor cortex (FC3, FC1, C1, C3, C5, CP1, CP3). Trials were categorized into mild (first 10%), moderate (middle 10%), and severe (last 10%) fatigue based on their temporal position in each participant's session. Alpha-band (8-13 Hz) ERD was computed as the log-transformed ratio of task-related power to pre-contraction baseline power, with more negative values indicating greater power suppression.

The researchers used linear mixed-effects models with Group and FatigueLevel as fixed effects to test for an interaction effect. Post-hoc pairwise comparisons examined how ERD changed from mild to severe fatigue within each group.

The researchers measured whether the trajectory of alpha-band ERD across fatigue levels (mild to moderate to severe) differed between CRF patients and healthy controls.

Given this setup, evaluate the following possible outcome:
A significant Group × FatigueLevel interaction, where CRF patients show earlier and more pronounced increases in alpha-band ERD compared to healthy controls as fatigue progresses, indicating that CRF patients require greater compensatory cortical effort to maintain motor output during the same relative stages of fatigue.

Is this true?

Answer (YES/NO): NO